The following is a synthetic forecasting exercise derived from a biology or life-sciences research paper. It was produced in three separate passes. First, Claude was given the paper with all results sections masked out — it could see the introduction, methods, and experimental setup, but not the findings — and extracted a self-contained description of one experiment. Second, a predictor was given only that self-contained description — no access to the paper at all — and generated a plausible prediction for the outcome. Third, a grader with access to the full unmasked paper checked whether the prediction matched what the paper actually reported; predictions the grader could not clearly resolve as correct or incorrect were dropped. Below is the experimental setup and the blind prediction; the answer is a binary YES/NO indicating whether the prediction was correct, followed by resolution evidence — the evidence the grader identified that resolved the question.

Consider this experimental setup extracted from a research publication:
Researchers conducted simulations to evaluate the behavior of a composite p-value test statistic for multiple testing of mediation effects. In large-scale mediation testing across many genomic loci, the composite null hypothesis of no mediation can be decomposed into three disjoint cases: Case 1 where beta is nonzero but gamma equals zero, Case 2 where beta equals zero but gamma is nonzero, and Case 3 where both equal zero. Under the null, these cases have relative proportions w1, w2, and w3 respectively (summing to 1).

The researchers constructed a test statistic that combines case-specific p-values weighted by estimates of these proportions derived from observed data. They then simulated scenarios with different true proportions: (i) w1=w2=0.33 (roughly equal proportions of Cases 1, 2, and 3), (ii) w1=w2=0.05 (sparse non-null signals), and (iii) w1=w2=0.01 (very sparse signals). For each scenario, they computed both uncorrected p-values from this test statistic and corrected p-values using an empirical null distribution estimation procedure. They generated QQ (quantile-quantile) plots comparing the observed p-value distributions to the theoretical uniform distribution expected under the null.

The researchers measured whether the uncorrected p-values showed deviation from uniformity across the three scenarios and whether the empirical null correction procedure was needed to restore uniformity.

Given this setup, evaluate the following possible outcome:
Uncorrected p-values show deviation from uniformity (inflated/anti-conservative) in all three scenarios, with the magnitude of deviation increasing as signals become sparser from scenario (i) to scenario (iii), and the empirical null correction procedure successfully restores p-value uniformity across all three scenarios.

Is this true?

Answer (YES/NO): NO